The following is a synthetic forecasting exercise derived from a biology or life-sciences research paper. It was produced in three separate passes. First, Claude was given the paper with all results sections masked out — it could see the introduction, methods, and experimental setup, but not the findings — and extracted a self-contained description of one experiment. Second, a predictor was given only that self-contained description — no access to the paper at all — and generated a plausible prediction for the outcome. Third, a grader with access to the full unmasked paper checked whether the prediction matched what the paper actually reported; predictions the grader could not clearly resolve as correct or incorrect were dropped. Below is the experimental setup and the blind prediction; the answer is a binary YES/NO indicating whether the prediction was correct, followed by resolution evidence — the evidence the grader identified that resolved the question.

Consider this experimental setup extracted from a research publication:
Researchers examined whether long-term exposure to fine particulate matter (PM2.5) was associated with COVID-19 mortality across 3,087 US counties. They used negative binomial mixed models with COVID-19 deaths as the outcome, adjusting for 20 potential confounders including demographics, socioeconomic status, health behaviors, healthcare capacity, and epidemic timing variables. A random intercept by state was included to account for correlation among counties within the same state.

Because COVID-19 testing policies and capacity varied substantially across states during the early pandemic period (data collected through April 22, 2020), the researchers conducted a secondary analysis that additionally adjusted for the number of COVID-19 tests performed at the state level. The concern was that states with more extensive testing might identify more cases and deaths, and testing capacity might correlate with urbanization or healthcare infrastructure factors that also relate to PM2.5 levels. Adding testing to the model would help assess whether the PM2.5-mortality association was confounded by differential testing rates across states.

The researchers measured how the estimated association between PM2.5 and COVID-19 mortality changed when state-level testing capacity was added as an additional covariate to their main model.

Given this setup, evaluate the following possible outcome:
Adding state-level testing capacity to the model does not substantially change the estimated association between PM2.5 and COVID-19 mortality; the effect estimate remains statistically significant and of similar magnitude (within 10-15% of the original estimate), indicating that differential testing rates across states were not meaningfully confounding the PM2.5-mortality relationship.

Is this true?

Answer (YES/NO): YES